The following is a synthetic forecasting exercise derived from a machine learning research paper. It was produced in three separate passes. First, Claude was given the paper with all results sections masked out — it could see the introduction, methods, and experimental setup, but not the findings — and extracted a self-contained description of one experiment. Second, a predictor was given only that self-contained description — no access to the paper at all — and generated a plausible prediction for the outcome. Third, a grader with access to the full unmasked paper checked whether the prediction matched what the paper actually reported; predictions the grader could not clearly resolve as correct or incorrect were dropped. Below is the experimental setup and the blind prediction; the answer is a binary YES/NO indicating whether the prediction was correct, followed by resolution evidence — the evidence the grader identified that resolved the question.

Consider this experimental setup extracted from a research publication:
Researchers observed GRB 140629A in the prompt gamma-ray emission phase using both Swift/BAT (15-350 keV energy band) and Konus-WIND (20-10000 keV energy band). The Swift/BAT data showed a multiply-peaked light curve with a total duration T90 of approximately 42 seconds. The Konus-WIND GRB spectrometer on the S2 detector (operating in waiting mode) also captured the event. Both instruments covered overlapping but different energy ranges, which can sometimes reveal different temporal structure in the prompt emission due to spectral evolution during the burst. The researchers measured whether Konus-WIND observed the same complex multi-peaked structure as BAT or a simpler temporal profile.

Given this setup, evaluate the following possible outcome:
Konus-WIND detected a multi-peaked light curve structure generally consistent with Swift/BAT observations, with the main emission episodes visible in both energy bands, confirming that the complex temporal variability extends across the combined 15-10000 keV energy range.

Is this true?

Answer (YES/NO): NO